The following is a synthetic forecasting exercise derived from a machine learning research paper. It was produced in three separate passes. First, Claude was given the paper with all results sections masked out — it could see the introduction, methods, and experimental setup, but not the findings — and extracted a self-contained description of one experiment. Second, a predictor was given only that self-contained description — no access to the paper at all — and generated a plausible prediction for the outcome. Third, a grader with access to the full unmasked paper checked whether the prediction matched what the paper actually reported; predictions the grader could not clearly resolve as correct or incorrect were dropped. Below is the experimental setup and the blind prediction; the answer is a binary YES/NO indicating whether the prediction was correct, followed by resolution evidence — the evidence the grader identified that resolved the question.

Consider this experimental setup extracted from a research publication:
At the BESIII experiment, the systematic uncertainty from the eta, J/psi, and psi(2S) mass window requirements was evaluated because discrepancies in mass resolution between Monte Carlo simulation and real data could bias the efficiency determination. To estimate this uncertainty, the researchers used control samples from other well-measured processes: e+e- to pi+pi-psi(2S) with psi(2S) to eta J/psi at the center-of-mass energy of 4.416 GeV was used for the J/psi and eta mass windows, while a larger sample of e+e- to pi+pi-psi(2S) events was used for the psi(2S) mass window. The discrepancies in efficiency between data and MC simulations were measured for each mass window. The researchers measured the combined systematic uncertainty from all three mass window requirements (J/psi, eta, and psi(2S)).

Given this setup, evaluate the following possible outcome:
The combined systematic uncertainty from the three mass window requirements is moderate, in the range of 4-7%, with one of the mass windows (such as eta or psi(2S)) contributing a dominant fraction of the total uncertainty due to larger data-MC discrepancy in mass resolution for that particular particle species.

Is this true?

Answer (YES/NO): NO